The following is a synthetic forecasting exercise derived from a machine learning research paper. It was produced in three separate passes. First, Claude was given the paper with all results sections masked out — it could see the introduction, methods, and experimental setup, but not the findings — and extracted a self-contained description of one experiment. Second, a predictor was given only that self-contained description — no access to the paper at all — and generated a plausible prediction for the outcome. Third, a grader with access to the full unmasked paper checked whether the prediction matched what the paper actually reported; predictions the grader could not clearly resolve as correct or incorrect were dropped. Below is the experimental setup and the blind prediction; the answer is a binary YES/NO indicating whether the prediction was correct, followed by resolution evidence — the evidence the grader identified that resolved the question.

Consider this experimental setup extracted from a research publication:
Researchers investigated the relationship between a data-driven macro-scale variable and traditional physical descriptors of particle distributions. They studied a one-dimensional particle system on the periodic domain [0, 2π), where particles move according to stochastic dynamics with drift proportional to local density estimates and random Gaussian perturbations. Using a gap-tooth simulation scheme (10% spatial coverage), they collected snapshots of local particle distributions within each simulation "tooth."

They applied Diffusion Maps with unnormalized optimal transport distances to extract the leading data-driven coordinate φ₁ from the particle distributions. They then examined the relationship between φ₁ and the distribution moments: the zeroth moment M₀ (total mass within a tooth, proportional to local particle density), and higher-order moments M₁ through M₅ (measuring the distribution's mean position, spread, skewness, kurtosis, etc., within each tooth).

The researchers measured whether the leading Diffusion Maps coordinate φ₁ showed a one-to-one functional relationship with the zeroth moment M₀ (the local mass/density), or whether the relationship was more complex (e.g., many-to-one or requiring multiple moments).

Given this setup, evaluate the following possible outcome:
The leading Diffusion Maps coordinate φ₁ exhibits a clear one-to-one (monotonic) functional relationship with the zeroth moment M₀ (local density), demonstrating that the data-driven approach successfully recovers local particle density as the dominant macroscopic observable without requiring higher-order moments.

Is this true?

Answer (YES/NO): YES